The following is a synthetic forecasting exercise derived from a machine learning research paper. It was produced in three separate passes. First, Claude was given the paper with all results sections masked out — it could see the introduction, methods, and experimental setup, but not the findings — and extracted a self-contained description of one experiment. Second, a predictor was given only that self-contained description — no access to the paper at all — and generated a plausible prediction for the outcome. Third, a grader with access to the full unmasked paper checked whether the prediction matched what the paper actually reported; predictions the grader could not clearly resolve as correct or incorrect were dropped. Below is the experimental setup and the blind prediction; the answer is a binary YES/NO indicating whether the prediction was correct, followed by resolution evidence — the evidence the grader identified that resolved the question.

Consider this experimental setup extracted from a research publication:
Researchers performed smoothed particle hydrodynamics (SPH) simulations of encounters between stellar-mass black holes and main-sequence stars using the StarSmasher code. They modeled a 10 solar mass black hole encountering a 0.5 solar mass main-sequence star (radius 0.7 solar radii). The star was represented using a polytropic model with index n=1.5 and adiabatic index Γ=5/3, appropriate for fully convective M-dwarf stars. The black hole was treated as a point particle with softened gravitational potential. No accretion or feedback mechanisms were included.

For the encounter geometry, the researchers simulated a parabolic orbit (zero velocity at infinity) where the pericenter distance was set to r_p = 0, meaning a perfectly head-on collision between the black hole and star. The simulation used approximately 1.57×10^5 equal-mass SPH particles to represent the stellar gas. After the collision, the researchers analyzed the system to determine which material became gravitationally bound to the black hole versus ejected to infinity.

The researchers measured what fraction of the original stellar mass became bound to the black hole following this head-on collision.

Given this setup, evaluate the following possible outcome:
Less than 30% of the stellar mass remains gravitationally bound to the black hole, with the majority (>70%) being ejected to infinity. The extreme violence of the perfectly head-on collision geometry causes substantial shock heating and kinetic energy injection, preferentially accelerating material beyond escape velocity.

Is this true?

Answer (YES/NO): NO